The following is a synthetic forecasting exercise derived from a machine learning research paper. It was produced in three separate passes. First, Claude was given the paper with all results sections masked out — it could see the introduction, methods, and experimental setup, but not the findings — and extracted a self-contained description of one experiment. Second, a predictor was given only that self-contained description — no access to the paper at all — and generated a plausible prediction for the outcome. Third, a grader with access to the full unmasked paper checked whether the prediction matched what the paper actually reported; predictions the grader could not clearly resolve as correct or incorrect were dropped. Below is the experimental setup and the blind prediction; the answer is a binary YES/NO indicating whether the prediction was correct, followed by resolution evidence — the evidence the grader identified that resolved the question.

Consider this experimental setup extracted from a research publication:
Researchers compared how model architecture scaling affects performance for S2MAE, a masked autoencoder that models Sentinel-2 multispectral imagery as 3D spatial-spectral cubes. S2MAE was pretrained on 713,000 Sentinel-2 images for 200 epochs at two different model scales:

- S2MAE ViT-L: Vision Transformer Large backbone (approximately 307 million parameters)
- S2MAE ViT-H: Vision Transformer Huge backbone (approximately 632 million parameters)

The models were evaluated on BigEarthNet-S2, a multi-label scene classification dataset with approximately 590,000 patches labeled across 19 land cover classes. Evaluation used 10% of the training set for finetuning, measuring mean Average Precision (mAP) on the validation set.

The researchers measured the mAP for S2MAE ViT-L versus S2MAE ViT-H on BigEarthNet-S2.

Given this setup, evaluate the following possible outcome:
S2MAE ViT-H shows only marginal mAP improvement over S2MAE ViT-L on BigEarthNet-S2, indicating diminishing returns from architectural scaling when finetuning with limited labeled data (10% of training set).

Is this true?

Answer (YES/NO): NO